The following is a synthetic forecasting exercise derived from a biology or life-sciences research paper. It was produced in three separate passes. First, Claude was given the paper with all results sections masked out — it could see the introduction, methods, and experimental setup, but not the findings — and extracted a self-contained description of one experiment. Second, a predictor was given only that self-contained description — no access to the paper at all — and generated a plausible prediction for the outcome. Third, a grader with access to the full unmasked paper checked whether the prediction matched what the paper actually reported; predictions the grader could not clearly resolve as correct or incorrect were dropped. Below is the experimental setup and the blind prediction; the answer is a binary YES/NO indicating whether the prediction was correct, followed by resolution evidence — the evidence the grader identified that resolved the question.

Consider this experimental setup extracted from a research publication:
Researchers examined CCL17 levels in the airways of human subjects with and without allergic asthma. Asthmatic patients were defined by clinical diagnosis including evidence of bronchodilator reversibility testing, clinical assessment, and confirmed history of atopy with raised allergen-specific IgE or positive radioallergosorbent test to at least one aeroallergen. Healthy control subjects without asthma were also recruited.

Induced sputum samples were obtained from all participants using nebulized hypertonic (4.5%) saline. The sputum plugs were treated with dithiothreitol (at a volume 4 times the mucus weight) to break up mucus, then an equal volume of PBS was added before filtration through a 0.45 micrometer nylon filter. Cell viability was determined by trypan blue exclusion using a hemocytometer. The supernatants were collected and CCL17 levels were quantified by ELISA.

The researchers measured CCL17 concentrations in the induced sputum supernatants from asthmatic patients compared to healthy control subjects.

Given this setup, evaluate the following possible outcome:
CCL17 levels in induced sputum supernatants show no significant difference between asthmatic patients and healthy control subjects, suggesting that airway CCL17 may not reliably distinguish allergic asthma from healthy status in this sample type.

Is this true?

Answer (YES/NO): NO